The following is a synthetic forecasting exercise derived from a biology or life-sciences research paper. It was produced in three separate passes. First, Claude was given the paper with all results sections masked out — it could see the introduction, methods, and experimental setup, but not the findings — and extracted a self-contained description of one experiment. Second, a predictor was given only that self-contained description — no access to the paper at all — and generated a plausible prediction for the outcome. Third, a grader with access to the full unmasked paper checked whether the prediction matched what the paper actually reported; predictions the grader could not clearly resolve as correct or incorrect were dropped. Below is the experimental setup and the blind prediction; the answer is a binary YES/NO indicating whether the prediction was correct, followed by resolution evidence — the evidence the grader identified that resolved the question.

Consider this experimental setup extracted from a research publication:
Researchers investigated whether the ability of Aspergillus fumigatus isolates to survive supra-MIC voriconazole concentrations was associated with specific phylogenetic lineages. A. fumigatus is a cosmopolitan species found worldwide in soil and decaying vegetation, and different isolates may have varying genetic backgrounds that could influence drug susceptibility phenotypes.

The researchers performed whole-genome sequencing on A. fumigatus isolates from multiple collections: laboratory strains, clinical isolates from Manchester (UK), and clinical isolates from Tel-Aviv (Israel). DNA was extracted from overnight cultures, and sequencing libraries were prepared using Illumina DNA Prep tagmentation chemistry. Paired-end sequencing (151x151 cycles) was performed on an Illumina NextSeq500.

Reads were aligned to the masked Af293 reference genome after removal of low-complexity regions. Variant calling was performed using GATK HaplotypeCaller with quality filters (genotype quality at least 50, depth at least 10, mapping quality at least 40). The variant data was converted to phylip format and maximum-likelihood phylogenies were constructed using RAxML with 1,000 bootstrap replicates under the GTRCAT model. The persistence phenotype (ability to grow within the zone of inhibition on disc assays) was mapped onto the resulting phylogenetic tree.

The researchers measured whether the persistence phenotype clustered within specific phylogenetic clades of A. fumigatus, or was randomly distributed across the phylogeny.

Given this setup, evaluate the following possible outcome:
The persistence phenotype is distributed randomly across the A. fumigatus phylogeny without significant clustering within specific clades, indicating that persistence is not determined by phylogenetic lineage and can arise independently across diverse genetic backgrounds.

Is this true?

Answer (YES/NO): YES